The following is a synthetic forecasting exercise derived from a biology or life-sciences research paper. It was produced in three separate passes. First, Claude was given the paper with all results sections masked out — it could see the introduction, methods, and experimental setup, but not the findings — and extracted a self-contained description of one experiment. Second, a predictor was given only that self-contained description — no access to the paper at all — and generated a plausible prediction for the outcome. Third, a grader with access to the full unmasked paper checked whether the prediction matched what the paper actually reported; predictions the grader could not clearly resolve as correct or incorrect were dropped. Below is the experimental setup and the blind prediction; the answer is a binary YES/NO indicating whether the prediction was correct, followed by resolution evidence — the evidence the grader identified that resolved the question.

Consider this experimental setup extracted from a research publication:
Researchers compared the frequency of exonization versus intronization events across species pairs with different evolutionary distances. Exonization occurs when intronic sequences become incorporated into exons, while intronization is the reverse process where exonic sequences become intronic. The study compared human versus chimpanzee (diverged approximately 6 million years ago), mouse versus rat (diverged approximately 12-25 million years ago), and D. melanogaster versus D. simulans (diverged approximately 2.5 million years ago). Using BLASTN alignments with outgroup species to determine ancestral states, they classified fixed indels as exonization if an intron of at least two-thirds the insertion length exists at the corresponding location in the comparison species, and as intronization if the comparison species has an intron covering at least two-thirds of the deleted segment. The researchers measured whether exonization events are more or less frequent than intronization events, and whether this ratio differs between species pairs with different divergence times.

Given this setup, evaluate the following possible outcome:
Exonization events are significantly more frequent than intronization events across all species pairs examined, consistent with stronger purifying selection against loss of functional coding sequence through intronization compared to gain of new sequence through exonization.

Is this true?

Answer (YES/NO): NO